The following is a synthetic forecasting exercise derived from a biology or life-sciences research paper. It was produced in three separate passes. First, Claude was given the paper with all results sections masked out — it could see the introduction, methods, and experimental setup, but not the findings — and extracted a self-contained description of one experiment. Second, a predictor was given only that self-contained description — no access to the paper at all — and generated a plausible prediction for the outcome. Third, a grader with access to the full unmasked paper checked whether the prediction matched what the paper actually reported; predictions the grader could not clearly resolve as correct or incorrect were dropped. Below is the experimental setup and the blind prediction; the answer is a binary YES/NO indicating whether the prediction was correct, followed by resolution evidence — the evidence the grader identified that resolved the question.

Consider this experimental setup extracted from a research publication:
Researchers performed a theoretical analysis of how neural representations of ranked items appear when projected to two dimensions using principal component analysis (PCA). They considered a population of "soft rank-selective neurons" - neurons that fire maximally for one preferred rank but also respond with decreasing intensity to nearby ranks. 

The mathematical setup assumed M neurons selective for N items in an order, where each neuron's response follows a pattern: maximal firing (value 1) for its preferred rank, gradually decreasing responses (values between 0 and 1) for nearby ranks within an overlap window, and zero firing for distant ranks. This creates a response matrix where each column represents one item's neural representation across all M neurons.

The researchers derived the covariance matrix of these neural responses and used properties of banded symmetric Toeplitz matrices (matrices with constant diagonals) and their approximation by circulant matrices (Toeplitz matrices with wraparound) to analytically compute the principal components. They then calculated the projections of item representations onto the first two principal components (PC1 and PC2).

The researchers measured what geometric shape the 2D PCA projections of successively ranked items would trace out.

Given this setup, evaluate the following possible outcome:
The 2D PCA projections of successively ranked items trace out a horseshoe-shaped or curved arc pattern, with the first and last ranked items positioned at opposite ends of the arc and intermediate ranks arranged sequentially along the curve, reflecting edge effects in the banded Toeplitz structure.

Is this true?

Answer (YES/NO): YES